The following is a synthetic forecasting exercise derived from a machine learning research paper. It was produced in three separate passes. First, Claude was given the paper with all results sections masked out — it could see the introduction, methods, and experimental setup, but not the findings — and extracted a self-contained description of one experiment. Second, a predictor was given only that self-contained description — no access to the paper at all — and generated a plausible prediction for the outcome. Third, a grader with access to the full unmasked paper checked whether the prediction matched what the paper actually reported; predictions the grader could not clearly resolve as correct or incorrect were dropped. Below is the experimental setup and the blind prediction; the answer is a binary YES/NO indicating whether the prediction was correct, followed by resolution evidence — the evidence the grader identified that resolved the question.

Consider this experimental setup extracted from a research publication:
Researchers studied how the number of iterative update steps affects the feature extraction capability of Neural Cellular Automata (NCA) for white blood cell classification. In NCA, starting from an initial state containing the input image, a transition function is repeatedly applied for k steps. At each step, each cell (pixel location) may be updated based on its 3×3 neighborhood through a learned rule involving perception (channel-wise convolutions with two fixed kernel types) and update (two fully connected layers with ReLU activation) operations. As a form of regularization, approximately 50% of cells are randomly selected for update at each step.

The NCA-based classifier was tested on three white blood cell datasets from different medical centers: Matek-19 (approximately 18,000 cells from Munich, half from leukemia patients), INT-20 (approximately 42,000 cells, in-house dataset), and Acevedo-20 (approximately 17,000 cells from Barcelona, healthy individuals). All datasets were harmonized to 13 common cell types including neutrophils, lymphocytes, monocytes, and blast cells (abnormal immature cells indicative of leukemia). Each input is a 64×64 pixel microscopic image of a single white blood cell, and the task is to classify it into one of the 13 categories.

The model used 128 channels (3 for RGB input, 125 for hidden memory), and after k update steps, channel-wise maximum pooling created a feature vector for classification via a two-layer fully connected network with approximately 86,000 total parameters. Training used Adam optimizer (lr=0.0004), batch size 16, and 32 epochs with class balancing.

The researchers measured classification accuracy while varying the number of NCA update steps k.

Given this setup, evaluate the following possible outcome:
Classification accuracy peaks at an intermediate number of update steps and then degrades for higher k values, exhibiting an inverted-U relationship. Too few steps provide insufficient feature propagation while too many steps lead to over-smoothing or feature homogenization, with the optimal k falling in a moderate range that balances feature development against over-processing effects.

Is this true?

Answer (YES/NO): NO